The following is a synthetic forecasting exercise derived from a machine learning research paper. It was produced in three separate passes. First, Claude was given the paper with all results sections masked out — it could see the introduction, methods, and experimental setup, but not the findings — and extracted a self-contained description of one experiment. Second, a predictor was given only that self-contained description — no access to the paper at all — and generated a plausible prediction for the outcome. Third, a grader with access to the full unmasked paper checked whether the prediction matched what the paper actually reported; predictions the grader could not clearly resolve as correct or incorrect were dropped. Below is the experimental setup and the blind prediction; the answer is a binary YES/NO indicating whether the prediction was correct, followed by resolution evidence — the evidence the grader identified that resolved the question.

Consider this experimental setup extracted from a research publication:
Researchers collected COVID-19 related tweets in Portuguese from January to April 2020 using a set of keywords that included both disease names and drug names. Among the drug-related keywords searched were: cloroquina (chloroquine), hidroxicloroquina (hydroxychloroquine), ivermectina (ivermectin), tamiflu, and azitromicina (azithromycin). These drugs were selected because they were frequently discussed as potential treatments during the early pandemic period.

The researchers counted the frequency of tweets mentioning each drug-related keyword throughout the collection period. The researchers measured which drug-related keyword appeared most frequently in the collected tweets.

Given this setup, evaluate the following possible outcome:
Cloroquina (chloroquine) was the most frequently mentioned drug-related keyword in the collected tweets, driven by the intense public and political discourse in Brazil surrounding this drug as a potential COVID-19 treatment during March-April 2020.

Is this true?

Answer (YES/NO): YES